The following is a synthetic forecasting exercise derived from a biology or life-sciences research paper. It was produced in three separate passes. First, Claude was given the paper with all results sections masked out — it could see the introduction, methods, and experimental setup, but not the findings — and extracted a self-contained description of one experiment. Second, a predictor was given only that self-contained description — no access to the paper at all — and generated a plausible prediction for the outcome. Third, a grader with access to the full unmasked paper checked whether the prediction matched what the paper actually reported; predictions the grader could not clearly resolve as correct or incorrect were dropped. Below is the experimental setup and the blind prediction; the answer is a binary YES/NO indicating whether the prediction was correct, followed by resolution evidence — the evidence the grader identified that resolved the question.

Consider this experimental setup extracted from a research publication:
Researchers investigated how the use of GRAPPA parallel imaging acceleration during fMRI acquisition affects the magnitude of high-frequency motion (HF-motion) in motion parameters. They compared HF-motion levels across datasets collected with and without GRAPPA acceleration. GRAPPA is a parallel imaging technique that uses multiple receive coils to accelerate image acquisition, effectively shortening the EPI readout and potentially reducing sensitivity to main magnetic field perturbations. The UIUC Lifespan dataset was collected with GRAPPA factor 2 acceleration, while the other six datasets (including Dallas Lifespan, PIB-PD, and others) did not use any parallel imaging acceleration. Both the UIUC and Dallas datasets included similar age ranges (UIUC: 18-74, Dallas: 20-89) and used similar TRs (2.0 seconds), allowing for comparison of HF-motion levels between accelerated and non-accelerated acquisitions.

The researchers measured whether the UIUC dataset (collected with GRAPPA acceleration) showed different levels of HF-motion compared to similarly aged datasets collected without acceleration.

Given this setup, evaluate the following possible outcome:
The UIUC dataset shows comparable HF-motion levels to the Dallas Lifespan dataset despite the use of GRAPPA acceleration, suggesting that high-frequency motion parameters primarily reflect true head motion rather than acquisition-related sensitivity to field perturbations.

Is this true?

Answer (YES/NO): NO